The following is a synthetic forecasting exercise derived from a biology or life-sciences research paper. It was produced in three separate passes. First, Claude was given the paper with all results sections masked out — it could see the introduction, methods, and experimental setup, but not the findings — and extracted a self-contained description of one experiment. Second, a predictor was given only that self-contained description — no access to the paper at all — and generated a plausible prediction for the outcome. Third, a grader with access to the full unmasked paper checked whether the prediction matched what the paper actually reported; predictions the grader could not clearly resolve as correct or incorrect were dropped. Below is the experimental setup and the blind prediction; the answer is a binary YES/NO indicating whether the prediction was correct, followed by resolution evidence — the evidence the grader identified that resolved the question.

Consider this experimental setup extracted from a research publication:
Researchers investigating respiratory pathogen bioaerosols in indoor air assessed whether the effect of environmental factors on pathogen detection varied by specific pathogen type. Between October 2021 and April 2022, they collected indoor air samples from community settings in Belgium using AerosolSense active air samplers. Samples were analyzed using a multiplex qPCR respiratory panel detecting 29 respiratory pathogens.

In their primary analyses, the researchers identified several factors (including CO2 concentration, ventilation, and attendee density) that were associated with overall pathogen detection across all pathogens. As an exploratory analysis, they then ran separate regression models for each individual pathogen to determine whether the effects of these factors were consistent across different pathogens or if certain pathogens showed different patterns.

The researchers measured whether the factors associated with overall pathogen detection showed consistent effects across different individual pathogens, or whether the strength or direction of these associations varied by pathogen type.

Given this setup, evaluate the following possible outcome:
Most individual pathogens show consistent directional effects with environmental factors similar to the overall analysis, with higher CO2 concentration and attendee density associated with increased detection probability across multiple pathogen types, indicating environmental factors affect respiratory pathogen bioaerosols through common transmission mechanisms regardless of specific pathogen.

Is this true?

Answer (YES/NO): NO